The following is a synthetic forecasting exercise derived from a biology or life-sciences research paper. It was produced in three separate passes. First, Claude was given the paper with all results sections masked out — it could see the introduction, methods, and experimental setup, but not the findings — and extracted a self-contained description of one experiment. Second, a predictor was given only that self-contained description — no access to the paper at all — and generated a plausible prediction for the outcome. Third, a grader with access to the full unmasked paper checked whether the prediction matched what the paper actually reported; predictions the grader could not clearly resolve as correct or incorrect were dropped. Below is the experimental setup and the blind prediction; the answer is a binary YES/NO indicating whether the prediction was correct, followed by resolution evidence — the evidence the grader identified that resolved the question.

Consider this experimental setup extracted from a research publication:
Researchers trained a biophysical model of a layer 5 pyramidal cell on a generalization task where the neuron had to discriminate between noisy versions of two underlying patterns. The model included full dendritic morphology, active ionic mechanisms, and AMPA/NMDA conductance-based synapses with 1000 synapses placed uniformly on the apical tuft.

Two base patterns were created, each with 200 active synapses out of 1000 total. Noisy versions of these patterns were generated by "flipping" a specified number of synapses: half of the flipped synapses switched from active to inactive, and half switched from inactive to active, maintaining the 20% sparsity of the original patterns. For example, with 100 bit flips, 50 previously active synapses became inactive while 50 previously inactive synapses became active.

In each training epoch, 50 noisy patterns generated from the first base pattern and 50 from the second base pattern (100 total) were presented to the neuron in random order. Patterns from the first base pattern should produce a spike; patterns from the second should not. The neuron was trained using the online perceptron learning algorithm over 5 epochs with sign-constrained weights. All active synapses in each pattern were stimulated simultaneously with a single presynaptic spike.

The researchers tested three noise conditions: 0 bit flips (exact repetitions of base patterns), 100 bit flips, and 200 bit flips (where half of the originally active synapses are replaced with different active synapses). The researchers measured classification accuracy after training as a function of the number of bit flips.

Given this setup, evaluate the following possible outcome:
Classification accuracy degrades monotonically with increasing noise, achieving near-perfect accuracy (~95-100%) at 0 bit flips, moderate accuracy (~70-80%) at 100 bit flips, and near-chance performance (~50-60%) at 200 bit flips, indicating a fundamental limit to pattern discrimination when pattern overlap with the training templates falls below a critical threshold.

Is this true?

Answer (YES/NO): NO